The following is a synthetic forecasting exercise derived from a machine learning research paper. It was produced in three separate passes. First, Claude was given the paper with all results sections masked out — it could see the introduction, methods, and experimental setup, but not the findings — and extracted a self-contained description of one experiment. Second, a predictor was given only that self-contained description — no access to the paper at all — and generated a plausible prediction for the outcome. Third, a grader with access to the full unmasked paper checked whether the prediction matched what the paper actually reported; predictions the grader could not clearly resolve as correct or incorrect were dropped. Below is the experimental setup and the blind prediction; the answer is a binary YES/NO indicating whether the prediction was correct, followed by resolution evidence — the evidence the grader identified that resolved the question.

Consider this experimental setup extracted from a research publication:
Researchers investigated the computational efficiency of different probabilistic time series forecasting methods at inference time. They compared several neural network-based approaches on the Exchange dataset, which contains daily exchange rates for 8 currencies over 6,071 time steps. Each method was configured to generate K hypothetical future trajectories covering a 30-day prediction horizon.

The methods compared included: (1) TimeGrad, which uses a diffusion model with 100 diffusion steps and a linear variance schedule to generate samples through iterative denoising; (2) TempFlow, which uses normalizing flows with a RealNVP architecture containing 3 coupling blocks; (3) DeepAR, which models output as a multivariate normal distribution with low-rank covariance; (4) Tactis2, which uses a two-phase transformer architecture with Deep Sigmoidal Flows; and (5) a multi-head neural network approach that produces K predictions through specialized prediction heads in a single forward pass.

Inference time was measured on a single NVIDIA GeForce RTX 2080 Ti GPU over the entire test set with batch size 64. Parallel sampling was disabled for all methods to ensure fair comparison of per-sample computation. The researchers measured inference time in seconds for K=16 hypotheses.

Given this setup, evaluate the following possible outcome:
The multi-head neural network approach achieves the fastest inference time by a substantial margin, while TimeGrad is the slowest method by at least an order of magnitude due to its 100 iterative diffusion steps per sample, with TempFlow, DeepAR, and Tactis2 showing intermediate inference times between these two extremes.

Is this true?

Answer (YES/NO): NO